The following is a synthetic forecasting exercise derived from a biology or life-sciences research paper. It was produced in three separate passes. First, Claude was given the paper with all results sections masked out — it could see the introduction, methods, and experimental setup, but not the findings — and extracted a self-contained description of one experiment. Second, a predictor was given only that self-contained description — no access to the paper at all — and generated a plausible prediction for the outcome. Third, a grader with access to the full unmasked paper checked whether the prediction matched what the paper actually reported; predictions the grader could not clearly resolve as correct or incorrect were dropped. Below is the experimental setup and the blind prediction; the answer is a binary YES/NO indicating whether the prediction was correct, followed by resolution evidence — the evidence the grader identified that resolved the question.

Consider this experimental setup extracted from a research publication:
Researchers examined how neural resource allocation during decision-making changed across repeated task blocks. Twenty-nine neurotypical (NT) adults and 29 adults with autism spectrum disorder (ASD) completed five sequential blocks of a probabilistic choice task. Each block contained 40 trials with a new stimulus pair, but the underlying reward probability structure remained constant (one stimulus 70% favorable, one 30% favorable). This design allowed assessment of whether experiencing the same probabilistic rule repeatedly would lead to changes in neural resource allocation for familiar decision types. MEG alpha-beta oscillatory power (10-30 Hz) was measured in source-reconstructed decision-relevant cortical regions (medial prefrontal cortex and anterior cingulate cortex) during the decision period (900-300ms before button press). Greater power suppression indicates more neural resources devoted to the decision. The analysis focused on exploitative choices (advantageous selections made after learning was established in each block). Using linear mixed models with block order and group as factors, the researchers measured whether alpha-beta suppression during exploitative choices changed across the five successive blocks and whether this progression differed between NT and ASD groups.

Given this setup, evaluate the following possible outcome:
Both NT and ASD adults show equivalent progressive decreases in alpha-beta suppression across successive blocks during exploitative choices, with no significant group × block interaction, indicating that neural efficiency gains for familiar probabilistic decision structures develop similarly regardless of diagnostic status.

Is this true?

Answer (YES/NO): NO